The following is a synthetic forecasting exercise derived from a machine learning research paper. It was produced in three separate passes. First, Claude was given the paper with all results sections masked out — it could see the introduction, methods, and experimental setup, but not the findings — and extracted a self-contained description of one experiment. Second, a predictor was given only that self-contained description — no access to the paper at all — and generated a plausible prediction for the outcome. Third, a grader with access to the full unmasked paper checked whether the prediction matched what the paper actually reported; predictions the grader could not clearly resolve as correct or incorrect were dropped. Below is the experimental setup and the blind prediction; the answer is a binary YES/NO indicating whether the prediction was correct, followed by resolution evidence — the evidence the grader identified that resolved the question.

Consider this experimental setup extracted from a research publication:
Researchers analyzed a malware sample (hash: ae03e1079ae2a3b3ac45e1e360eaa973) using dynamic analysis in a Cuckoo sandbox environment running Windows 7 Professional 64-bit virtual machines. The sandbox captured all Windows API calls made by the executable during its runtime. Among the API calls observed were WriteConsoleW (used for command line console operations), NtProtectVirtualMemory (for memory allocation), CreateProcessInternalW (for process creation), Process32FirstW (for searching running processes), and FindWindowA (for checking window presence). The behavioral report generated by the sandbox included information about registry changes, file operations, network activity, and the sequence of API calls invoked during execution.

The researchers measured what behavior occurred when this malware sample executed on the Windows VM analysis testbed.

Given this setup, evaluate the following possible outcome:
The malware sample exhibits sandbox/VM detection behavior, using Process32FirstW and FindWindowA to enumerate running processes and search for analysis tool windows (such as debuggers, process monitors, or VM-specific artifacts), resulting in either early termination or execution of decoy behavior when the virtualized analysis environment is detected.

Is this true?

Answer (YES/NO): NO